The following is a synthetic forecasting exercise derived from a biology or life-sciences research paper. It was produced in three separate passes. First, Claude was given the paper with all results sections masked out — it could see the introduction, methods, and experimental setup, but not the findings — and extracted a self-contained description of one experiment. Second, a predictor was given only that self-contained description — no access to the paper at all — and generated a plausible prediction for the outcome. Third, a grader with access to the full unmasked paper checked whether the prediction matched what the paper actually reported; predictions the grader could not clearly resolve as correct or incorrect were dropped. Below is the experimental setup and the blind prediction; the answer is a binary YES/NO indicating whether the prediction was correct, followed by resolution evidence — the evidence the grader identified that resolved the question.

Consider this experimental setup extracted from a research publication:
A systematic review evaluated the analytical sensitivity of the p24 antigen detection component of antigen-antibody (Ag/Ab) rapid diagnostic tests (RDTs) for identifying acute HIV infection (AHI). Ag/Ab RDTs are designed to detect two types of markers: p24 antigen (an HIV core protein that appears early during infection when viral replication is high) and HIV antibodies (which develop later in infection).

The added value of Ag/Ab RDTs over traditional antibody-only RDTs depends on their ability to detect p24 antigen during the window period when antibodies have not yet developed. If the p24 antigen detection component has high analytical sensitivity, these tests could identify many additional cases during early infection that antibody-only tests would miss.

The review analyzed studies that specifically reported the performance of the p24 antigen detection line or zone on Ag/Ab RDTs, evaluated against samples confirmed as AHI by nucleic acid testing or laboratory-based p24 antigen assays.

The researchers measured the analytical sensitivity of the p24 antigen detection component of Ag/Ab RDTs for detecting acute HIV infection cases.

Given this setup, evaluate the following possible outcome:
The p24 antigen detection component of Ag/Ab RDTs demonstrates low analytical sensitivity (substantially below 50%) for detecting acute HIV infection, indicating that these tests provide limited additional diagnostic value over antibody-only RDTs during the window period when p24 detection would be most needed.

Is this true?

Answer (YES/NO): YES